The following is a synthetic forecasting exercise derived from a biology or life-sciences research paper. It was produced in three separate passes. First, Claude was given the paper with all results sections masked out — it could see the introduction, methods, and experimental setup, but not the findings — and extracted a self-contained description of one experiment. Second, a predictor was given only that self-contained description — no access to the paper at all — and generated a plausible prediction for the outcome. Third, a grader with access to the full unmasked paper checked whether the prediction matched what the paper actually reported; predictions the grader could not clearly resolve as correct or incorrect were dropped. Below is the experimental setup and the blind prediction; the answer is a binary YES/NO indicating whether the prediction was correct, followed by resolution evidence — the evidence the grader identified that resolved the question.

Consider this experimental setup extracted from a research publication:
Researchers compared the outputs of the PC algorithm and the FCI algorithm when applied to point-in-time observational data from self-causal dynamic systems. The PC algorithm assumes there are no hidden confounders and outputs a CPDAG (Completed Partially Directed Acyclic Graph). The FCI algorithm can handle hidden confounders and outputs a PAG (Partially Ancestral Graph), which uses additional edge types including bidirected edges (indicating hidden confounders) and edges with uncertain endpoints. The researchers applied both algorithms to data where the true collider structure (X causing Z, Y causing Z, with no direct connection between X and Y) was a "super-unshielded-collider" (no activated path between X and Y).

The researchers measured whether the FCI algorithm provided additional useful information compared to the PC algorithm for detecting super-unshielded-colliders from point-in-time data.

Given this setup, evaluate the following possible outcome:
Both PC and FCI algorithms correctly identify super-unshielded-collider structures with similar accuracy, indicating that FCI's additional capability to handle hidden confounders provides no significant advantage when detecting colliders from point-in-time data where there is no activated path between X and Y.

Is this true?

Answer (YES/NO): YES